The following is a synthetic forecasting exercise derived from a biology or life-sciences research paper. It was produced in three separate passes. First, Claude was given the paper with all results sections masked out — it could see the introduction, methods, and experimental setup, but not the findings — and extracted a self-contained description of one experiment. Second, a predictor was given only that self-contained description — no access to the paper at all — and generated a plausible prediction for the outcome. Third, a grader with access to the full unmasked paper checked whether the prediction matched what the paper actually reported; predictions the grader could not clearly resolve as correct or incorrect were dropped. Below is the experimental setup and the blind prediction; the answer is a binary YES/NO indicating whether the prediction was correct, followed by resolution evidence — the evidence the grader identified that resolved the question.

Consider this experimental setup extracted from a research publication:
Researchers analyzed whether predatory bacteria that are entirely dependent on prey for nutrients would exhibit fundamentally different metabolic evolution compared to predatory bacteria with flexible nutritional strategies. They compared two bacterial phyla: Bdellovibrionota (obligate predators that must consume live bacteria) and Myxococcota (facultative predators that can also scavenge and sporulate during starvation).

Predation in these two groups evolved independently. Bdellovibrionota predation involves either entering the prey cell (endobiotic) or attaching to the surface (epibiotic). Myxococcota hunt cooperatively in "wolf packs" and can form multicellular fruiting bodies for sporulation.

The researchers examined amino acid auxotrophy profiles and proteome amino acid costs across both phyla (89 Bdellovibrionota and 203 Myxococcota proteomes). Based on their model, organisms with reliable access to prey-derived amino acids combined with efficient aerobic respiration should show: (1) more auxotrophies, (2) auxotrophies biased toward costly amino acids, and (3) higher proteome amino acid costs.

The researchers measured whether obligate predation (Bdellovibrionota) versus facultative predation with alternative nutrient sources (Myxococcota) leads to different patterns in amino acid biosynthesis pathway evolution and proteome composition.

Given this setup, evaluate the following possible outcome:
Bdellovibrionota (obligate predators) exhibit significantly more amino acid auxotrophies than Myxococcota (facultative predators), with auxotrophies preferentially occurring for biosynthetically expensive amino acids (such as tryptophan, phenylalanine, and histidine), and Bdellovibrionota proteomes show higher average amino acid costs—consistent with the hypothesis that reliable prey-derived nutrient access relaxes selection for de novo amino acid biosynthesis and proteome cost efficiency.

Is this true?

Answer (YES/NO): YES